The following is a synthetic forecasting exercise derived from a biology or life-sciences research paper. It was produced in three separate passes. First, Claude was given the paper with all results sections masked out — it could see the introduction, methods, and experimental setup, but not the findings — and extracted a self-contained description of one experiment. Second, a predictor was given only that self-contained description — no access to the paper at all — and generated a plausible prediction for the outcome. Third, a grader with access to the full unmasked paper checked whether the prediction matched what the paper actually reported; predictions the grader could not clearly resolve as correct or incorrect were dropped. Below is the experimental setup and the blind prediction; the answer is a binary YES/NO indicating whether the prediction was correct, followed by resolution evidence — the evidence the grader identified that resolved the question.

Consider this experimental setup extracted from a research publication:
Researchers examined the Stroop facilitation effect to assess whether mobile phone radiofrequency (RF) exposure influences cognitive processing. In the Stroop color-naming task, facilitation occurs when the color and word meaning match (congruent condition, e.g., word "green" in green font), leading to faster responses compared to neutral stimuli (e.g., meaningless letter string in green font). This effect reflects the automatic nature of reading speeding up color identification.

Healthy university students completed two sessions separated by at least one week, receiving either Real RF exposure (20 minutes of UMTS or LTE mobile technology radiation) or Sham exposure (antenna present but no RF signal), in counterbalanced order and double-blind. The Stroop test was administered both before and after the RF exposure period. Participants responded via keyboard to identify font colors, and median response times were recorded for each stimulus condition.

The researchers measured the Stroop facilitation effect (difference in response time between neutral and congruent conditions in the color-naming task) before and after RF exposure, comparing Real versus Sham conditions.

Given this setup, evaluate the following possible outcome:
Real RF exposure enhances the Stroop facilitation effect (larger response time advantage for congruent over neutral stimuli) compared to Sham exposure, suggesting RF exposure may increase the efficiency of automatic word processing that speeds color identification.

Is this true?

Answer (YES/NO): NO